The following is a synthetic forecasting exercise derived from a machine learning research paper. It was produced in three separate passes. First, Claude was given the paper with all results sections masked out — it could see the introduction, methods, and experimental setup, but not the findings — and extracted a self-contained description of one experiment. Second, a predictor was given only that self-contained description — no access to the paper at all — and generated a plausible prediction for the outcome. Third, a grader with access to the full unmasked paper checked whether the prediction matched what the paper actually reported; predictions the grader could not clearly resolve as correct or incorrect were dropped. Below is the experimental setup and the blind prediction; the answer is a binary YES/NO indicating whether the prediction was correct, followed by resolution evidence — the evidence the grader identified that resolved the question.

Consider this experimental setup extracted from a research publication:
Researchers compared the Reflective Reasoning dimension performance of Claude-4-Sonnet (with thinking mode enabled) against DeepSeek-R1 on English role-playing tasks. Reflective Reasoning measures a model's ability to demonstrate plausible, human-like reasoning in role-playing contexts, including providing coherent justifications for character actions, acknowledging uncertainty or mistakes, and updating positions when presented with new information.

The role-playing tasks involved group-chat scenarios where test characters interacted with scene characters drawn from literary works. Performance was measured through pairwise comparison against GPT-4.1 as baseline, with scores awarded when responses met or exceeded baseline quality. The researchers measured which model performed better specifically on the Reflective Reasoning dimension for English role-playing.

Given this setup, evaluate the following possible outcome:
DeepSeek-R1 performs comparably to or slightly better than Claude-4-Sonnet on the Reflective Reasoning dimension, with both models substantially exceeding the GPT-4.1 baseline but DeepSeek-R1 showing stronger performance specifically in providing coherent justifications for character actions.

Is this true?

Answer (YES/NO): NO